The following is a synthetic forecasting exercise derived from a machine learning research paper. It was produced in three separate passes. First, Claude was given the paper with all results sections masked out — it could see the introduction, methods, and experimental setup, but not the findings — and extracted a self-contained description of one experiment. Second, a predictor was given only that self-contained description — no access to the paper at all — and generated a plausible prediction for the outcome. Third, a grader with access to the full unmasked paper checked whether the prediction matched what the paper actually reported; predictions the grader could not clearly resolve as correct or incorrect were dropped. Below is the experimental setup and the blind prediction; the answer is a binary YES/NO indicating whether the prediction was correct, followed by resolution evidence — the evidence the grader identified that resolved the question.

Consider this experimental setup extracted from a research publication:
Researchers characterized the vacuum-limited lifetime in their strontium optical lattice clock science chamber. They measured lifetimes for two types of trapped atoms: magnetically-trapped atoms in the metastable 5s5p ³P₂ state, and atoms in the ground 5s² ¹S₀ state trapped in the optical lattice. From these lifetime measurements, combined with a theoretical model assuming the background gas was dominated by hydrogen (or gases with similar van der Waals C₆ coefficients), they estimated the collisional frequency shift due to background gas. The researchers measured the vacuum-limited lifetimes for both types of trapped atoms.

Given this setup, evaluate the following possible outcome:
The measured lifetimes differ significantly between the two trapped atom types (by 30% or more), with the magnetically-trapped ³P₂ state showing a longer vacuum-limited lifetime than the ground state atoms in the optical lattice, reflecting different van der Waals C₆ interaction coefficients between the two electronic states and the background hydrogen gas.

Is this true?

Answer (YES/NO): NO